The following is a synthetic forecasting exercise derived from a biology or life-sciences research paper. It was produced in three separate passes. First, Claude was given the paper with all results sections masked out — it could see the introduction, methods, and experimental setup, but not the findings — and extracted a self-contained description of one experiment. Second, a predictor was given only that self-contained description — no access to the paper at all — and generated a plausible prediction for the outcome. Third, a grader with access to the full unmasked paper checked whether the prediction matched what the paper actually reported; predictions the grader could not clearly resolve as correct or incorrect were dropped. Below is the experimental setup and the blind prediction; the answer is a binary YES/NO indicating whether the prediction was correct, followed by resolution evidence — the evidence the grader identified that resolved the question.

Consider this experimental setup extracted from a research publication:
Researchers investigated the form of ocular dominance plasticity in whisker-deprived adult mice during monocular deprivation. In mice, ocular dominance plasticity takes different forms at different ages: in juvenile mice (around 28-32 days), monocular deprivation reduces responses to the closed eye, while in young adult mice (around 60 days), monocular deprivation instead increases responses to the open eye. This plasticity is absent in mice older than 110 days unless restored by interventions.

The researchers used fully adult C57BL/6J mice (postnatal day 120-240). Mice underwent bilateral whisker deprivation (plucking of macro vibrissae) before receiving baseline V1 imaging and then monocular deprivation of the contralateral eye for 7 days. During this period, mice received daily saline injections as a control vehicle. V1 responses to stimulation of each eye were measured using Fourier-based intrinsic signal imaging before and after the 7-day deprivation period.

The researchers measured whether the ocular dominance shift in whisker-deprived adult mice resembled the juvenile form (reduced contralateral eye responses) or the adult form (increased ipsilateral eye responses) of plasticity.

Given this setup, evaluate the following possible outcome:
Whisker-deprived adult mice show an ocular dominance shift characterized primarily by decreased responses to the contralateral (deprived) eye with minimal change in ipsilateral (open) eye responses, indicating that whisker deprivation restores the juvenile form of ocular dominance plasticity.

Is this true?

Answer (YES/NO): NO